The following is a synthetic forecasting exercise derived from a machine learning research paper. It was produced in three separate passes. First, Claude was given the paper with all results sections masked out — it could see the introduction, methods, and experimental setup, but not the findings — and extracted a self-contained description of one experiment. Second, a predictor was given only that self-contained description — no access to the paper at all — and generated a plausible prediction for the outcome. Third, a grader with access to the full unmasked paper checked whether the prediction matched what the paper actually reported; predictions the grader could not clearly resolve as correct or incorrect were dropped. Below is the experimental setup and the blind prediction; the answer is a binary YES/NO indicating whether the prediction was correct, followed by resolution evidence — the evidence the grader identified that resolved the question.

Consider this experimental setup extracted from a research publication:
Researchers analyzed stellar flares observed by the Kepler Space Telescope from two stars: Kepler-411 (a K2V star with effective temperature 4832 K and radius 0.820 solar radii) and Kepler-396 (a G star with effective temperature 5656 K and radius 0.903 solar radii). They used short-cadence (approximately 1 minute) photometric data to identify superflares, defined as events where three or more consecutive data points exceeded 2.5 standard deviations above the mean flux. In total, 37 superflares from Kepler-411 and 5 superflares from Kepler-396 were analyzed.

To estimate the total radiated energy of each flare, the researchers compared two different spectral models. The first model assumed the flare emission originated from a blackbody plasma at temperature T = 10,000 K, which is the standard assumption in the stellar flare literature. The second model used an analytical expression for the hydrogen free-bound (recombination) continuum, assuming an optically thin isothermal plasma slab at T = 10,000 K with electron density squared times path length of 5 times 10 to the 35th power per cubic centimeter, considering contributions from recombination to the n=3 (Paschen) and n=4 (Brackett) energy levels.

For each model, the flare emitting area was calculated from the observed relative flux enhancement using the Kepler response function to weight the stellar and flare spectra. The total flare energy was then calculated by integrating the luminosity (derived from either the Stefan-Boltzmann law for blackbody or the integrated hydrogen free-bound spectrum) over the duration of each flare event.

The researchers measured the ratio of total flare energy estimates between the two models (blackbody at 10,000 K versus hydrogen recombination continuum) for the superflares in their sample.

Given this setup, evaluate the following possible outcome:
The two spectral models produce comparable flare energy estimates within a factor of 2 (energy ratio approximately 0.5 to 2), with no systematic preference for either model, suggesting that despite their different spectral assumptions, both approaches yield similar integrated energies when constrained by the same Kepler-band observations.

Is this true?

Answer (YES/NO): NO